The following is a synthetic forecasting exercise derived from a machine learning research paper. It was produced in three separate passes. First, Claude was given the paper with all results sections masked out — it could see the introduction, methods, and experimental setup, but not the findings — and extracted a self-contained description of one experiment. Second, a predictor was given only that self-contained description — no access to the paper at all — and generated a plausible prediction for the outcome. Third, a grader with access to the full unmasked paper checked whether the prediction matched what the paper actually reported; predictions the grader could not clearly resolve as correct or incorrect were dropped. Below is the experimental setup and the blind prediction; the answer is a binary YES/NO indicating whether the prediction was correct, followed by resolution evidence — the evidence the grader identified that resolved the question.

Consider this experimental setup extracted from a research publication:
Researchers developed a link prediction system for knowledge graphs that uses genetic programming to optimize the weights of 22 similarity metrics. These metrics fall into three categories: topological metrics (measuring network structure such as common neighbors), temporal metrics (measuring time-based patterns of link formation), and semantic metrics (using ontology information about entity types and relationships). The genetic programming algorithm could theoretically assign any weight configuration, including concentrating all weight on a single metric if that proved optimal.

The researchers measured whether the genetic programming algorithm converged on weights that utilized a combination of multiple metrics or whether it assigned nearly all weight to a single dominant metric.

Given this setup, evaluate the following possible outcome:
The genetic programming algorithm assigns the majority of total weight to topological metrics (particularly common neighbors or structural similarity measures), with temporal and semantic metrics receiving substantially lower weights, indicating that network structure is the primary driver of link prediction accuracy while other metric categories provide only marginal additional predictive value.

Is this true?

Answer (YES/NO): NO